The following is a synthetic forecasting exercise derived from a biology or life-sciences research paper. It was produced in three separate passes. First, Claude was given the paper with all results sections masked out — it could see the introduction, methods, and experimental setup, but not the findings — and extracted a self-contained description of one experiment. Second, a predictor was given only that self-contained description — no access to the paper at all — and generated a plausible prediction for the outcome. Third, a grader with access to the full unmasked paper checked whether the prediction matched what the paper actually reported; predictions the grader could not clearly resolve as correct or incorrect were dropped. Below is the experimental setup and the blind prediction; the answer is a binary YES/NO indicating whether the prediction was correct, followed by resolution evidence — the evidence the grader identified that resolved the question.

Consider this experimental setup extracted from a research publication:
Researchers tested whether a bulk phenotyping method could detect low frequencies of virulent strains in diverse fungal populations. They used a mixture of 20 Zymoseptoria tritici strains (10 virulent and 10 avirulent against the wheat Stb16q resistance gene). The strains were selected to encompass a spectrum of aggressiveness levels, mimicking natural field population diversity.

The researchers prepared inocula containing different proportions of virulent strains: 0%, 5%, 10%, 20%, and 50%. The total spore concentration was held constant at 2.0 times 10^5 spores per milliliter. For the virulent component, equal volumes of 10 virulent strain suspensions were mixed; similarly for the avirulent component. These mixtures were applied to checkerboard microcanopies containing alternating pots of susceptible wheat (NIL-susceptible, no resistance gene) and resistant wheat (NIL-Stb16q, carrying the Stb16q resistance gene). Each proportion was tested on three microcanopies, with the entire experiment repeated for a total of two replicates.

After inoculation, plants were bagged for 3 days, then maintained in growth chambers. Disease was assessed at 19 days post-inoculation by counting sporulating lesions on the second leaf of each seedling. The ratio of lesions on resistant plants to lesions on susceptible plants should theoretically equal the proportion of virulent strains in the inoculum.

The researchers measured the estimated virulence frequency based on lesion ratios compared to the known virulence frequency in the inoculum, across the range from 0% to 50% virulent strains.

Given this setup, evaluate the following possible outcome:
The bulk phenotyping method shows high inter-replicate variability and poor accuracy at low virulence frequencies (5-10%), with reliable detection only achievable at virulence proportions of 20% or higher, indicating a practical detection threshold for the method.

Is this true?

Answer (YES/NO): NO